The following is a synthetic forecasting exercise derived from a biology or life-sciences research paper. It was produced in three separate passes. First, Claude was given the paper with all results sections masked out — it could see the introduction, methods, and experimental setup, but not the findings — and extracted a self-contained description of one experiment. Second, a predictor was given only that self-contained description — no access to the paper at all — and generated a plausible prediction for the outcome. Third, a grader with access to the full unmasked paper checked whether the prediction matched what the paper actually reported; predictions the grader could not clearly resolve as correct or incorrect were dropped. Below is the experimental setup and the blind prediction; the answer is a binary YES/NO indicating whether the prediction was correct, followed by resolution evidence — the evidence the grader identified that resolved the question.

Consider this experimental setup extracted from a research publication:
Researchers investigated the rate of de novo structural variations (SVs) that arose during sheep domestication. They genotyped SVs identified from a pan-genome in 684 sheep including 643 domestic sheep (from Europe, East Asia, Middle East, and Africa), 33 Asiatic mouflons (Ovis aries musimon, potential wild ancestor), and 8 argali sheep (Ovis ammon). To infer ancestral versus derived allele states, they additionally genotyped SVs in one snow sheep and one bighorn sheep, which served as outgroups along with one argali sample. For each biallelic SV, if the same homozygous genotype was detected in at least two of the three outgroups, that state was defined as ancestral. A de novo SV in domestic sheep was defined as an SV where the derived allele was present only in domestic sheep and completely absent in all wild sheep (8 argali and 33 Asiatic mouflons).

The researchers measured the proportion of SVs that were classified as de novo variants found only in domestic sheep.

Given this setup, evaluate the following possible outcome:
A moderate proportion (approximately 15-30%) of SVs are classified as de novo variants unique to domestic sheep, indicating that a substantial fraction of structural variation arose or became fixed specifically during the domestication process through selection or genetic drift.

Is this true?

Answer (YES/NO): YES